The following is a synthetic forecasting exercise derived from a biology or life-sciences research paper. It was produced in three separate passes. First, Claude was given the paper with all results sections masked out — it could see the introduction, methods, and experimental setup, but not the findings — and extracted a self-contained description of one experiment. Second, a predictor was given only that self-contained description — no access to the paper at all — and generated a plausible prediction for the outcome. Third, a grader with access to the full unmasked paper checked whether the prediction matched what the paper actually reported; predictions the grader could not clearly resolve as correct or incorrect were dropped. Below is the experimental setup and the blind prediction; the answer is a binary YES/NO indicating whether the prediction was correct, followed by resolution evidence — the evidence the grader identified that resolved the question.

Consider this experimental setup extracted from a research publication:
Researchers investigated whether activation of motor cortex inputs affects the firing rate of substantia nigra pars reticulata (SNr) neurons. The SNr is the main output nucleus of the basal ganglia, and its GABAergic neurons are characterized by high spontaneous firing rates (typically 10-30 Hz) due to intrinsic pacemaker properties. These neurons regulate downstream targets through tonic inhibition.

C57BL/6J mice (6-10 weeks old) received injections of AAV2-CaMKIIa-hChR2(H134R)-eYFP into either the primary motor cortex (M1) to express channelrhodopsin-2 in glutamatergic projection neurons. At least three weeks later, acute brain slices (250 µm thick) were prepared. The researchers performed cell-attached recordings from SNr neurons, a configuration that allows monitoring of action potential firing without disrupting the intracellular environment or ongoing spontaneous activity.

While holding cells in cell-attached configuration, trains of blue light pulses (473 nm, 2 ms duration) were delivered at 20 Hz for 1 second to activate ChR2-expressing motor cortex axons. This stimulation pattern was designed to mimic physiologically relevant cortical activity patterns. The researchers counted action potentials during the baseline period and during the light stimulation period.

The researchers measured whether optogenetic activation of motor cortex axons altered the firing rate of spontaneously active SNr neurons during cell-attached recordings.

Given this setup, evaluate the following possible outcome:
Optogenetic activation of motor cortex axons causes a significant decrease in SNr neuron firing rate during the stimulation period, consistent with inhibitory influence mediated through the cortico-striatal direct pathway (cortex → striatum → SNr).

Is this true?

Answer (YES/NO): NO